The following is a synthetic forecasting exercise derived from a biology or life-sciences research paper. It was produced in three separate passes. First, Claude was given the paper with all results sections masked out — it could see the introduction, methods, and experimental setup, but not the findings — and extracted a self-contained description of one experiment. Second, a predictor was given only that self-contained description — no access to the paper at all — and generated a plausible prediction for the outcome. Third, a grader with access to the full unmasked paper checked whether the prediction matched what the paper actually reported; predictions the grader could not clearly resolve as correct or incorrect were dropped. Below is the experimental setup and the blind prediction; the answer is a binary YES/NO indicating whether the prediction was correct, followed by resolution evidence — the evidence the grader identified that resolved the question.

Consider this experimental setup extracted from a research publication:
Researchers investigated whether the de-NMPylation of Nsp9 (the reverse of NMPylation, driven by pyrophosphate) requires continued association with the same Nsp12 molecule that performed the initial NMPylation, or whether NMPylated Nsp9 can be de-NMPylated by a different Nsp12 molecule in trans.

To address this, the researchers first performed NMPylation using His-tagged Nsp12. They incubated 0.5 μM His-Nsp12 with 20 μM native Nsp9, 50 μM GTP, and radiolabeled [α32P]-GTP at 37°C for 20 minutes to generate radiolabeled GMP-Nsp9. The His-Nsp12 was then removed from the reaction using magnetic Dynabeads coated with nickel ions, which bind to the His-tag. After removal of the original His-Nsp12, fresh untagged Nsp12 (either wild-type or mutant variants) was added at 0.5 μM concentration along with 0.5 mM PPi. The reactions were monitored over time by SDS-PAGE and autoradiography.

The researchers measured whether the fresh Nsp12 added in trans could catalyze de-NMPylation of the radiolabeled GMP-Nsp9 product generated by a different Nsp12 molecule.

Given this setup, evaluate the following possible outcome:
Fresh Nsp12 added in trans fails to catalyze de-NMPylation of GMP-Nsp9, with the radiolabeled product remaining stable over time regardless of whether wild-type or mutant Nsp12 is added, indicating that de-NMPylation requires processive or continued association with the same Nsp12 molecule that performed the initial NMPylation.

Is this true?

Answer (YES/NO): NO